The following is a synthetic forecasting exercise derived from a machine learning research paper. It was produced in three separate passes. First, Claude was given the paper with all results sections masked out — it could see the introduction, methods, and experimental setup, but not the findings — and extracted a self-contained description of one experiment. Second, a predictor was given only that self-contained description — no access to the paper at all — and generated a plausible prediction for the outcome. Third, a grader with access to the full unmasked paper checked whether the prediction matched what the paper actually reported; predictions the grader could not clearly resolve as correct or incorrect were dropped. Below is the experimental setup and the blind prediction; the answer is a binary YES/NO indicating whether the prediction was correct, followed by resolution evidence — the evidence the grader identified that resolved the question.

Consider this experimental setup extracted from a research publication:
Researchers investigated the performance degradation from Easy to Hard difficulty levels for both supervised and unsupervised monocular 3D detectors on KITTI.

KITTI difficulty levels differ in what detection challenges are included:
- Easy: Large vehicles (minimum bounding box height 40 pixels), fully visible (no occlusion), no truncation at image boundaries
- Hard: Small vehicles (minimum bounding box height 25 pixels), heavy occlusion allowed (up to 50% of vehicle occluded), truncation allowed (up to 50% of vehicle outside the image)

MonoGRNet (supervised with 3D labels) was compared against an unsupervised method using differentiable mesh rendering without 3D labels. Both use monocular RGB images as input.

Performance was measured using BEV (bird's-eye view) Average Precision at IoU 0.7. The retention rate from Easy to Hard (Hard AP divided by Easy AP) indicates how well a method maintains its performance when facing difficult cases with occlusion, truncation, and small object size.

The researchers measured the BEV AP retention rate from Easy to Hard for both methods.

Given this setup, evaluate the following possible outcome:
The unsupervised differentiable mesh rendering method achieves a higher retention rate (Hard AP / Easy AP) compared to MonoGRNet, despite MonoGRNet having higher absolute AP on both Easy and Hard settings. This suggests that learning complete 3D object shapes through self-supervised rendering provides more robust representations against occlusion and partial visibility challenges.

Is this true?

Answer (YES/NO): NO